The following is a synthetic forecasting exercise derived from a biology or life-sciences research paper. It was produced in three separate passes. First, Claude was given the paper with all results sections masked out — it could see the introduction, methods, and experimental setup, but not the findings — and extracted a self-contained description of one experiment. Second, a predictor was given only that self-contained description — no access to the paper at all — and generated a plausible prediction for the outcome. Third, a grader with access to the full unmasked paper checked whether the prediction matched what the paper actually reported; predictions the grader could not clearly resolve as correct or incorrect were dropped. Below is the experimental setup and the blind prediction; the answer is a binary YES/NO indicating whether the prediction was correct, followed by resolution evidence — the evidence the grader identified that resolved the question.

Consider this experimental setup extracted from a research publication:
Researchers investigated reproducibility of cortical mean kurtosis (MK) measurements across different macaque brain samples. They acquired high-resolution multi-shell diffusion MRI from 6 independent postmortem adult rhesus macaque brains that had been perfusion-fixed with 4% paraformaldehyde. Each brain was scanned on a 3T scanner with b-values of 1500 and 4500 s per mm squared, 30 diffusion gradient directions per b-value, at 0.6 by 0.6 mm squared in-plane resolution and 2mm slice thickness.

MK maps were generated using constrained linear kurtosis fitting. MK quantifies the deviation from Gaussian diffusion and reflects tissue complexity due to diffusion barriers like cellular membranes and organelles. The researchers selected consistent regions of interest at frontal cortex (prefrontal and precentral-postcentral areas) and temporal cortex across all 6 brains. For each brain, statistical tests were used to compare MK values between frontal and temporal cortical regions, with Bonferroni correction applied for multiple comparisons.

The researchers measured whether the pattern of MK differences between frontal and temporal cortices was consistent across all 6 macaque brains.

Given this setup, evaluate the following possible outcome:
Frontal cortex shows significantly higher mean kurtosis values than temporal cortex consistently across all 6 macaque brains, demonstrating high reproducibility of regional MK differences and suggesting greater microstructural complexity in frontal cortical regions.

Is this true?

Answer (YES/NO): YES